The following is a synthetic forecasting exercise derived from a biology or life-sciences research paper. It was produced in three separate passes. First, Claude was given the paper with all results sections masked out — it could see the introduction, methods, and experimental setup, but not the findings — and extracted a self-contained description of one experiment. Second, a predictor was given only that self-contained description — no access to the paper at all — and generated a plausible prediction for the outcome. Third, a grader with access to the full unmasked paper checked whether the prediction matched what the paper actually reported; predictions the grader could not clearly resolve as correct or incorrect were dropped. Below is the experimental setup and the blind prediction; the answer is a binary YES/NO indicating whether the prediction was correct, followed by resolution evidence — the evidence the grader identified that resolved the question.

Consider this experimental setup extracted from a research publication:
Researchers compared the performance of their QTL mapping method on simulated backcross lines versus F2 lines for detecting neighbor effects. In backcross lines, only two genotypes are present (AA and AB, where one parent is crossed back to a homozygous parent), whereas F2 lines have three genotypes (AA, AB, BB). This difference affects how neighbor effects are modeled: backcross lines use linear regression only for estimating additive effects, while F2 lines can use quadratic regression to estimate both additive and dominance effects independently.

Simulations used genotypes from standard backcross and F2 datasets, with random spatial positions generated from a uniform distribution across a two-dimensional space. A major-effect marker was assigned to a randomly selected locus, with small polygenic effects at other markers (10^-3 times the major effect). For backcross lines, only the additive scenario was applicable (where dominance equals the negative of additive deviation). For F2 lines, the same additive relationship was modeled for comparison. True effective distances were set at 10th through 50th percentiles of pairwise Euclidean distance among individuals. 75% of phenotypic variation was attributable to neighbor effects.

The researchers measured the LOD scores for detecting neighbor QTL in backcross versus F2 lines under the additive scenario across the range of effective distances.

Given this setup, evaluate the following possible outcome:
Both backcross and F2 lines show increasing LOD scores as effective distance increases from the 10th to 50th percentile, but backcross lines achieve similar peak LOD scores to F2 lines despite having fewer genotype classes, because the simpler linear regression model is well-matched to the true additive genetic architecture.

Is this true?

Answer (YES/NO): NO